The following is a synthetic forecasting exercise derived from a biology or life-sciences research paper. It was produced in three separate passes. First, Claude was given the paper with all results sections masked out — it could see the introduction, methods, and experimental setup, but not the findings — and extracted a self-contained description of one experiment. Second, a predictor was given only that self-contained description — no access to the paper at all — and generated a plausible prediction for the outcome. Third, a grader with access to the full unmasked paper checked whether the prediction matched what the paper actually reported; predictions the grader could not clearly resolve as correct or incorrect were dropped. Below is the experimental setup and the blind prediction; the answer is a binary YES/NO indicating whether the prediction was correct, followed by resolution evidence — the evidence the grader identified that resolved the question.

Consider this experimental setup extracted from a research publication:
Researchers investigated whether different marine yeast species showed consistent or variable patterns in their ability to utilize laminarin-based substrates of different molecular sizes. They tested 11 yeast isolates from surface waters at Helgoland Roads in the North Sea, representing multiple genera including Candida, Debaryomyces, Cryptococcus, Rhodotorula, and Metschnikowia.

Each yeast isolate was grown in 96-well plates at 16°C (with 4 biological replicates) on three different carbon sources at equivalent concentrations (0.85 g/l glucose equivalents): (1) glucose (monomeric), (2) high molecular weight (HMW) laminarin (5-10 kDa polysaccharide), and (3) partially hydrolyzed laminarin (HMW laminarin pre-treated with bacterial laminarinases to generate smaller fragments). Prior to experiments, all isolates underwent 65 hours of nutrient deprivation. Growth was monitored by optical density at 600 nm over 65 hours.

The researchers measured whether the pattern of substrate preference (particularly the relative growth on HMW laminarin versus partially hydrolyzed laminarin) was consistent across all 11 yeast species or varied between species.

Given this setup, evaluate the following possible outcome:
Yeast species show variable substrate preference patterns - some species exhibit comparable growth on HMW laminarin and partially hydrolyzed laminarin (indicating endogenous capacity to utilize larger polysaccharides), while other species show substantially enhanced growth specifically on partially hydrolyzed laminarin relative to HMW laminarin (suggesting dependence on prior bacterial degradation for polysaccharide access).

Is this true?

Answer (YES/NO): YES